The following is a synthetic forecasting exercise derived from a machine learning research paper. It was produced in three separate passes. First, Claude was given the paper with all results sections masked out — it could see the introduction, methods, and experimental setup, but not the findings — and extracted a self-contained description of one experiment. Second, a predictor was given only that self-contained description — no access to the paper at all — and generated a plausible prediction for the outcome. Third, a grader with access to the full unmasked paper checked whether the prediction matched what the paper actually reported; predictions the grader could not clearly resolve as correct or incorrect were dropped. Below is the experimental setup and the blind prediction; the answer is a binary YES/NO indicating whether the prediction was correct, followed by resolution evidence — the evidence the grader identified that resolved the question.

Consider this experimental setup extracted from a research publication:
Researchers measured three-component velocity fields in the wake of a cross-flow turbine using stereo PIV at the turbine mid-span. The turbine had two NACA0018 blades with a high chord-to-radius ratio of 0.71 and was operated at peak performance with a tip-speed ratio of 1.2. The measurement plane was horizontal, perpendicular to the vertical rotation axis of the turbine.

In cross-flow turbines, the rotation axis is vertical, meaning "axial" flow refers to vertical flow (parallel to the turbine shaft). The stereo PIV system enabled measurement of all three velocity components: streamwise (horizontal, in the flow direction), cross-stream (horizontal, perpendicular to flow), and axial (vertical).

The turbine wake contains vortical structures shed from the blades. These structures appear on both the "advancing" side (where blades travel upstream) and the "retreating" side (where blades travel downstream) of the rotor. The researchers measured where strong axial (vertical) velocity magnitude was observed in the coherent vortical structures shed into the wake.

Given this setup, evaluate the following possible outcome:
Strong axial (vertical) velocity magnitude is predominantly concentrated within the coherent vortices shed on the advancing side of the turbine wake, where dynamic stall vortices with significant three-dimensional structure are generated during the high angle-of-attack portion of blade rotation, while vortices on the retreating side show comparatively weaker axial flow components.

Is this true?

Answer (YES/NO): NO